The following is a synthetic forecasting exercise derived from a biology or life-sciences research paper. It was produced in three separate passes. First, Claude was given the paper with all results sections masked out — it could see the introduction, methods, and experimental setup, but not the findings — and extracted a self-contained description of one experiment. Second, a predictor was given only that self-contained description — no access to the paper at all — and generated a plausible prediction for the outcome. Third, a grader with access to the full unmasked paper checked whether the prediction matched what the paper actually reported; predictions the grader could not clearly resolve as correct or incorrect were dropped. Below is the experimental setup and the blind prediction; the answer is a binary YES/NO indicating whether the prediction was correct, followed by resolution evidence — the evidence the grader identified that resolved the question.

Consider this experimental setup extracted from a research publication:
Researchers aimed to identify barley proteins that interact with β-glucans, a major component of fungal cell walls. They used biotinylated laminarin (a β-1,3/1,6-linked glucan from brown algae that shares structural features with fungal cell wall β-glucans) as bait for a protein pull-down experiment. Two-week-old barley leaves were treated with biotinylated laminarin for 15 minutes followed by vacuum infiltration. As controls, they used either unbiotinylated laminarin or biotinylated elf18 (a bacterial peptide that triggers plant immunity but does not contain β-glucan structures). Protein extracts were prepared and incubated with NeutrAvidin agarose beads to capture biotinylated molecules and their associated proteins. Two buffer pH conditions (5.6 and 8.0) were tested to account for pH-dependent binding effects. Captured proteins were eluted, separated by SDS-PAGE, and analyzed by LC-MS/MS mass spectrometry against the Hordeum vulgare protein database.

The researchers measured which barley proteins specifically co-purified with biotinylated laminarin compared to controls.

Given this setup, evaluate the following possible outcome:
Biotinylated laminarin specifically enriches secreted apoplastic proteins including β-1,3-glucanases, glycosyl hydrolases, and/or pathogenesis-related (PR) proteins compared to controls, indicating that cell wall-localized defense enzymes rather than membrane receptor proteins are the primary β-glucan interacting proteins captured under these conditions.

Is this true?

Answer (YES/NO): YES